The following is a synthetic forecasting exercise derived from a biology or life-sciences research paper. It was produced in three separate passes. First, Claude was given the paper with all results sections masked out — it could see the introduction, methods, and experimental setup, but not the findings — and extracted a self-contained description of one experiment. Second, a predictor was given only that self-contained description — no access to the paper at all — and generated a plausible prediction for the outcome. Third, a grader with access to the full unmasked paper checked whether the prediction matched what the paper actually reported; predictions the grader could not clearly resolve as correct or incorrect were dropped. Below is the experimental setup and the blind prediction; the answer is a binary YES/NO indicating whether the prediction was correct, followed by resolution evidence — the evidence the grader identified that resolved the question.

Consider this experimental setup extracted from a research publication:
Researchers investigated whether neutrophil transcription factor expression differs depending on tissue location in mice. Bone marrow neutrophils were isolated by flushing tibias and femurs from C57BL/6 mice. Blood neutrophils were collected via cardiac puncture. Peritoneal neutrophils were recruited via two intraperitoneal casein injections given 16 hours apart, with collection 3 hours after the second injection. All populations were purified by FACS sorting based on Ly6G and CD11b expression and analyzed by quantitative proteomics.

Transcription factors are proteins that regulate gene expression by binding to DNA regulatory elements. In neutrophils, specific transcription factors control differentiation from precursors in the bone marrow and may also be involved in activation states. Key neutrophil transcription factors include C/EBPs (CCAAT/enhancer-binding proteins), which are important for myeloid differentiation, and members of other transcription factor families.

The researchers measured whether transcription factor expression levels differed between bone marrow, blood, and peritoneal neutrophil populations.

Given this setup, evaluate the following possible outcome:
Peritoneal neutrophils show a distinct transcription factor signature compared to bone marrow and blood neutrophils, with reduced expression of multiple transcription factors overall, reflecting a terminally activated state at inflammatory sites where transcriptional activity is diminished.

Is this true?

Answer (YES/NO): NO